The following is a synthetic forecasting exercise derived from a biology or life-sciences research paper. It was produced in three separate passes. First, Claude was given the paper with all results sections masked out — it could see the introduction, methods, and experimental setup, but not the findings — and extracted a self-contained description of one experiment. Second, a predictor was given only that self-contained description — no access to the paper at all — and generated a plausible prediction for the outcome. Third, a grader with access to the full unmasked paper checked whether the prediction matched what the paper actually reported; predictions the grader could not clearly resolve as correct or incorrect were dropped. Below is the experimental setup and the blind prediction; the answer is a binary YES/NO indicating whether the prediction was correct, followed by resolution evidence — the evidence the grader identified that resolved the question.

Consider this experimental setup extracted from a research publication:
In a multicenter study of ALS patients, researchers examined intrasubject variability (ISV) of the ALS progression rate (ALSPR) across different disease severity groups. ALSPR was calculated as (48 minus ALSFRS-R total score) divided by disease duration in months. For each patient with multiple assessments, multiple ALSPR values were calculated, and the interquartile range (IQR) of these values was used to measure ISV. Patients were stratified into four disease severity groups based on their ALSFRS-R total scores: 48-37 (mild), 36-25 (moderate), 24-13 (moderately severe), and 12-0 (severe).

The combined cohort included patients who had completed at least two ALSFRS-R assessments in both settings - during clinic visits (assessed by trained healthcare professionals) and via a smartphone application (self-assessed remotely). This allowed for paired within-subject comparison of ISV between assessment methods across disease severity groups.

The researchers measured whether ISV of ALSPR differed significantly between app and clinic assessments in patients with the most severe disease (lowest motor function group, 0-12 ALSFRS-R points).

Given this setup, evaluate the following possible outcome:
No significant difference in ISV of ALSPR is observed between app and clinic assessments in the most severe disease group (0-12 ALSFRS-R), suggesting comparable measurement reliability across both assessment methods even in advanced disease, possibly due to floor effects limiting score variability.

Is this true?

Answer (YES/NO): YES